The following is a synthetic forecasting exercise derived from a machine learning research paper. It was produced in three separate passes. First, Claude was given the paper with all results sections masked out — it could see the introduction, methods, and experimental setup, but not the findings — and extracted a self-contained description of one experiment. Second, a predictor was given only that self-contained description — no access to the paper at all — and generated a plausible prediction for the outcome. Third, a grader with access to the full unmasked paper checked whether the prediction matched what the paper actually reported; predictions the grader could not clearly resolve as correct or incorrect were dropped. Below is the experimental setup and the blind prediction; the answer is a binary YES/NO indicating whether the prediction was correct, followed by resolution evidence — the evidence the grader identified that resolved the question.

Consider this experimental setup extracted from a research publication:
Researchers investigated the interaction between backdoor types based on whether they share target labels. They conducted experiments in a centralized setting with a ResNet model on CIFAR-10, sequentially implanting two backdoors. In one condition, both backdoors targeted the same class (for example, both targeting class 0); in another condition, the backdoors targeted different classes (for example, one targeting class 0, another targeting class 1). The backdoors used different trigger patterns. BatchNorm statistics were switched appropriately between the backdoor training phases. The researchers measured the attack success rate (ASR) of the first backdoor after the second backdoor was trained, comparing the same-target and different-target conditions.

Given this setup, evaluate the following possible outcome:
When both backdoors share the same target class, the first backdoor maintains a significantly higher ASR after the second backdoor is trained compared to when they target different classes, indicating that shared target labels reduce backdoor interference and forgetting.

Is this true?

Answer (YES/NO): YES